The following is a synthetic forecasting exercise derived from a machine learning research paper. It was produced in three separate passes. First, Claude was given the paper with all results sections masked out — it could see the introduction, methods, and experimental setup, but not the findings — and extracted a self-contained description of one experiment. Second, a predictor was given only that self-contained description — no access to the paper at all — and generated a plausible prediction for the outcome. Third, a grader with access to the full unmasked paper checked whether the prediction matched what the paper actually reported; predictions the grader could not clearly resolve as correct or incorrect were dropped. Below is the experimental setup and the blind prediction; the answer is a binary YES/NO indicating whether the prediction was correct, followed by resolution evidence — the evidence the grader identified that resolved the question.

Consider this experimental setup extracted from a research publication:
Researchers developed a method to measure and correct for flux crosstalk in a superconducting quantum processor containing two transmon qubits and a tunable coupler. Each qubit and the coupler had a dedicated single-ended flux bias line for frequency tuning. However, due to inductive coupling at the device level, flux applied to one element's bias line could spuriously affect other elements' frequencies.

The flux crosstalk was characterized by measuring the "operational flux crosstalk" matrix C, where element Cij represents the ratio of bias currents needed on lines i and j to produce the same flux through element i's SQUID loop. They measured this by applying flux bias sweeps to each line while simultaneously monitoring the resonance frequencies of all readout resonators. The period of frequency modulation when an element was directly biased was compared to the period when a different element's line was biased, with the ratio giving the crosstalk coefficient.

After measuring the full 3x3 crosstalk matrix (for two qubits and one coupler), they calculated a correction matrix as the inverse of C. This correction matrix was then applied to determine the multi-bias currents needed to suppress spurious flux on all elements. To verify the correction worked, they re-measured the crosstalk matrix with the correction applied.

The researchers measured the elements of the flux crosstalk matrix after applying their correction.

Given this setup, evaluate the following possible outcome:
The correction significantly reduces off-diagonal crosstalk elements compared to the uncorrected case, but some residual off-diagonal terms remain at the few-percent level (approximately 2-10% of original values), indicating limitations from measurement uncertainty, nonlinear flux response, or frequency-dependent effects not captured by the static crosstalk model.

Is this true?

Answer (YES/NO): NO